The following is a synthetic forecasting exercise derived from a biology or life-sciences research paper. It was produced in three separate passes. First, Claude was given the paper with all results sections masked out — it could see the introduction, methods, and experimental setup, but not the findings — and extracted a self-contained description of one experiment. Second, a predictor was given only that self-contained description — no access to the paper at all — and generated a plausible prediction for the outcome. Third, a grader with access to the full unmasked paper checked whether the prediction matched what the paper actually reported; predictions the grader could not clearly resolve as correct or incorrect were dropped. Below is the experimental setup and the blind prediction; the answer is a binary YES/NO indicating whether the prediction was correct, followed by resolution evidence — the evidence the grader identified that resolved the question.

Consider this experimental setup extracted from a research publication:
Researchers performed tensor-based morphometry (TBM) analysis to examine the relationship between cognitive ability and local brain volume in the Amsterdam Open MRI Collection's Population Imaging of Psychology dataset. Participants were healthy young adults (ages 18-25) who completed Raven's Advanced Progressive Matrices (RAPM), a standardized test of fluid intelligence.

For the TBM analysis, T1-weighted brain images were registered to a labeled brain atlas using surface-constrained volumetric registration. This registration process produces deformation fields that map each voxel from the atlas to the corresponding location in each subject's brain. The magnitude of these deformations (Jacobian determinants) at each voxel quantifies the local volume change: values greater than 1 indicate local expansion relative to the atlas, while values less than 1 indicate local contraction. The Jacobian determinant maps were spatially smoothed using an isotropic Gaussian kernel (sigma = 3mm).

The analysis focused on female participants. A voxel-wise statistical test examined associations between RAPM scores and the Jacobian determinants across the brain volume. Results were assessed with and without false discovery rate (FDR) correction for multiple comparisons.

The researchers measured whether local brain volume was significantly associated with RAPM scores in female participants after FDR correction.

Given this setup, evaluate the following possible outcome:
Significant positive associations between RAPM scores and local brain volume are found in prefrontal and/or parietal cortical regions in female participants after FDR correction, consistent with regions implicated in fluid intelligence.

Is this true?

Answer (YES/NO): NO